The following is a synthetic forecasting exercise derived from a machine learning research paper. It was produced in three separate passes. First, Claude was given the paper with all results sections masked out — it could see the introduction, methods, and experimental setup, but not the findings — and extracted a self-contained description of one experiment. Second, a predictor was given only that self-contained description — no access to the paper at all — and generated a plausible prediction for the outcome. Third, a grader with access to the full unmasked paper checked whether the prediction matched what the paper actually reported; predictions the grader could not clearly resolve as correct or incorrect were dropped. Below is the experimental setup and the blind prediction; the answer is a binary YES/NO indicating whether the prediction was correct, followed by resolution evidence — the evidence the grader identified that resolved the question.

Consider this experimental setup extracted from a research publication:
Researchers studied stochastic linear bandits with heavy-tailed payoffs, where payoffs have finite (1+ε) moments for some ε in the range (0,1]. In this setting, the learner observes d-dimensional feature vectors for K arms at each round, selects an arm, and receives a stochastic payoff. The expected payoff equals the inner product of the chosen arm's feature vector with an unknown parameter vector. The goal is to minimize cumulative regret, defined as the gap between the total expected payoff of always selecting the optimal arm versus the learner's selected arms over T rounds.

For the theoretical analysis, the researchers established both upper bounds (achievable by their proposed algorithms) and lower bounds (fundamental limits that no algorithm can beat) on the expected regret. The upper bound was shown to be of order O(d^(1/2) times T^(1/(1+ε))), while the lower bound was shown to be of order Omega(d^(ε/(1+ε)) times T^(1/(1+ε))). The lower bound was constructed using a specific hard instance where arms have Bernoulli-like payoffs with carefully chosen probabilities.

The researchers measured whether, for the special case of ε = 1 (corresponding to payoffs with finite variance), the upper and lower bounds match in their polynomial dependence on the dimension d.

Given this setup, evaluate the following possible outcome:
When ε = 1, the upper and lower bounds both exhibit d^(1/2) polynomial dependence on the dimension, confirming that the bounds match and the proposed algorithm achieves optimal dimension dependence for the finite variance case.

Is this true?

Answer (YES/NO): YES